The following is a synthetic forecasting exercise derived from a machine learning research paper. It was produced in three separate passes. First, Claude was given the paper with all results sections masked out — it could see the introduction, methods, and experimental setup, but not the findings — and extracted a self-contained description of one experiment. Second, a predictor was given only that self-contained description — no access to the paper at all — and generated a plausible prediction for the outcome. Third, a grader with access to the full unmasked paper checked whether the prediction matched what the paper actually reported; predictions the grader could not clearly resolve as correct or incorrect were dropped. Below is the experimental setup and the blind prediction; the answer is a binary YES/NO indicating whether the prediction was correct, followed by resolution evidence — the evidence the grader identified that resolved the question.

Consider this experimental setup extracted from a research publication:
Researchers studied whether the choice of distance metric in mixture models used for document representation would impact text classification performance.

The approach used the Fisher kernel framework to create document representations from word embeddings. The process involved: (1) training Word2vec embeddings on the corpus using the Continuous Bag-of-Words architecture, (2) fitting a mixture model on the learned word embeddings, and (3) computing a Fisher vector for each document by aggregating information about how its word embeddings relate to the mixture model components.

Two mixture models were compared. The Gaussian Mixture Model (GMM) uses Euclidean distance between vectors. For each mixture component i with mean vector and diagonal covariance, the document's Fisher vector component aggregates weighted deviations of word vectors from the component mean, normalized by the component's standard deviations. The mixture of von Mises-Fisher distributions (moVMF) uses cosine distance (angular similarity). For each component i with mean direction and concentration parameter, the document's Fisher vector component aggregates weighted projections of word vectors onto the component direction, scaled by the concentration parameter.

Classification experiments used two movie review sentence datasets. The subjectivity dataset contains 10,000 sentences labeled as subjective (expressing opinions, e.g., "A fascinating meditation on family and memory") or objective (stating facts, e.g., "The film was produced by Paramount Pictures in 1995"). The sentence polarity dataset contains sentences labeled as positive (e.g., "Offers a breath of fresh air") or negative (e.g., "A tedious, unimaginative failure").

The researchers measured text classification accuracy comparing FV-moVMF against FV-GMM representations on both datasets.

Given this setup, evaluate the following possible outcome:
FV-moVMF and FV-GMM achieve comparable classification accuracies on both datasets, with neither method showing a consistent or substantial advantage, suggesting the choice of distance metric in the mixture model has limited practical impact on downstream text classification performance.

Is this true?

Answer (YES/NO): YES